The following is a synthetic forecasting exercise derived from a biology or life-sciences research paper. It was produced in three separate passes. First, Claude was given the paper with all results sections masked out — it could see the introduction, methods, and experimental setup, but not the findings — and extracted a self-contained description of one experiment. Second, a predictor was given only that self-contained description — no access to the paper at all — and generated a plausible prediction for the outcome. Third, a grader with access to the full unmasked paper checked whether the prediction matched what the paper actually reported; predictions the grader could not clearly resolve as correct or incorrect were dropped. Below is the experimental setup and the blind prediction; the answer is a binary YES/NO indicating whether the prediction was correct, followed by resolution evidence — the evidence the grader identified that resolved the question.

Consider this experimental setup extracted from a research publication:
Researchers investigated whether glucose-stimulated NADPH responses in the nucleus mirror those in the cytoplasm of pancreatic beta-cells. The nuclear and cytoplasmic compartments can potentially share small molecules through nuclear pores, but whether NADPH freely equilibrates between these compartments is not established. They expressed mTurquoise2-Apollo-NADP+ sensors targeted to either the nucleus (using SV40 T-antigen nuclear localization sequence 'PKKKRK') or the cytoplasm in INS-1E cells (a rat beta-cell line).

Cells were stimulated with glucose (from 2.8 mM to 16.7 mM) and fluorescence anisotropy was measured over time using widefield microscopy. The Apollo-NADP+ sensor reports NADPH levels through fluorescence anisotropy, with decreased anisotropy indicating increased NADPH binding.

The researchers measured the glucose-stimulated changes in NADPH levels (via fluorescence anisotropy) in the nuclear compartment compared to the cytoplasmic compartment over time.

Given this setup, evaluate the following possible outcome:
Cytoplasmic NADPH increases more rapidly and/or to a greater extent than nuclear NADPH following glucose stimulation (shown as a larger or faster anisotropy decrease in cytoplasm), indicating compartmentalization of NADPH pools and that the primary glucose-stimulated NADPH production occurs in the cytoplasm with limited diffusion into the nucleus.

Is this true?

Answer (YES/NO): NO